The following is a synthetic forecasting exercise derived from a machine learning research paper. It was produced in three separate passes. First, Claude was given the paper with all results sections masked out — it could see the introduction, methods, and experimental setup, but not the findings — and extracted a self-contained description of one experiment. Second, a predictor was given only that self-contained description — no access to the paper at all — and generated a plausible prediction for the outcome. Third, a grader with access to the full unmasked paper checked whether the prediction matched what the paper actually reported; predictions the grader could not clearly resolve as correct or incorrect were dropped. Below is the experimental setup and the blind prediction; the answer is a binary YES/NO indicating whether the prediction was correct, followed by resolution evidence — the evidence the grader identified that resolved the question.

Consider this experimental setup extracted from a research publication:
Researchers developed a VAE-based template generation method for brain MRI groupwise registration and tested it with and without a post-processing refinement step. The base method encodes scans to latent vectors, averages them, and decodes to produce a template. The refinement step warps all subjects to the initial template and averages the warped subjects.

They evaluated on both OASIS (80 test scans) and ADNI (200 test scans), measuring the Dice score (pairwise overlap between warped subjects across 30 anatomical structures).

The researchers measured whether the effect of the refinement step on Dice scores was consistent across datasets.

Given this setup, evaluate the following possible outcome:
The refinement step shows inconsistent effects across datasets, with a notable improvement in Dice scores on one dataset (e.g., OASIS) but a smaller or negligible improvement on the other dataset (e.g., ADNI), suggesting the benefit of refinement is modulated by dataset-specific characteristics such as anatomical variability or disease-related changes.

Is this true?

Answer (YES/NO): NO